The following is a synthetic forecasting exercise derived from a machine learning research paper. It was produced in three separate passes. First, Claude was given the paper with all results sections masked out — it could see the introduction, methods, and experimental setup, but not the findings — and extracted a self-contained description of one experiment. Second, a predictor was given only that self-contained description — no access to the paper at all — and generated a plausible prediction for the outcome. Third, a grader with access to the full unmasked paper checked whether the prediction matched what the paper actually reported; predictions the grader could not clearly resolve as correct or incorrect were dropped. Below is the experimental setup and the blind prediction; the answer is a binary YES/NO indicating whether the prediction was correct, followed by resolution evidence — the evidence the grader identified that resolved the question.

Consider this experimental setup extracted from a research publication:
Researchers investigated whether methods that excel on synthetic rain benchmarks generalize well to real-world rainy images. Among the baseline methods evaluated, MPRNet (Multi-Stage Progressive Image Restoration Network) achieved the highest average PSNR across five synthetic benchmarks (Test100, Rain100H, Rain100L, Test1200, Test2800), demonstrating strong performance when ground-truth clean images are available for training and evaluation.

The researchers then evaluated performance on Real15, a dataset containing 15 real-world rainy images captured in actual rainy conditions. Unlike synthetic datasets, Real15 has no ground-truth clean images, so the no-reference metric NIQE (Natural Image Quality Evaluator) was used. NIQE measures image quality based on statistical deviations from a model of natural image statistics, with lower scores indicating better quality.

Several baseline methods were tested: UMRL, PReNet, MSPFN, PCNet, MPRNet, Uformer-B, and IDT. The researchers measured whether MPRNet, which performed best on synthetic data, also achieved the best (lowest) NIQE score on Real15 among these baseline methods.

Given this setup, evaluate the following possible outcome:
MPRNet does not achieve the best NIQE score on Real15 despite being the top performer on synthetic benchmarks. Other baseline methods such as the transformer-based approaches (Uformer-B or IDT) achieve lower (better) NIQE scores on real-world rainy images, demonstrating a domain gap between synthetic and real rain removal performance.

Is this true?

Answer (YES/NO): YES